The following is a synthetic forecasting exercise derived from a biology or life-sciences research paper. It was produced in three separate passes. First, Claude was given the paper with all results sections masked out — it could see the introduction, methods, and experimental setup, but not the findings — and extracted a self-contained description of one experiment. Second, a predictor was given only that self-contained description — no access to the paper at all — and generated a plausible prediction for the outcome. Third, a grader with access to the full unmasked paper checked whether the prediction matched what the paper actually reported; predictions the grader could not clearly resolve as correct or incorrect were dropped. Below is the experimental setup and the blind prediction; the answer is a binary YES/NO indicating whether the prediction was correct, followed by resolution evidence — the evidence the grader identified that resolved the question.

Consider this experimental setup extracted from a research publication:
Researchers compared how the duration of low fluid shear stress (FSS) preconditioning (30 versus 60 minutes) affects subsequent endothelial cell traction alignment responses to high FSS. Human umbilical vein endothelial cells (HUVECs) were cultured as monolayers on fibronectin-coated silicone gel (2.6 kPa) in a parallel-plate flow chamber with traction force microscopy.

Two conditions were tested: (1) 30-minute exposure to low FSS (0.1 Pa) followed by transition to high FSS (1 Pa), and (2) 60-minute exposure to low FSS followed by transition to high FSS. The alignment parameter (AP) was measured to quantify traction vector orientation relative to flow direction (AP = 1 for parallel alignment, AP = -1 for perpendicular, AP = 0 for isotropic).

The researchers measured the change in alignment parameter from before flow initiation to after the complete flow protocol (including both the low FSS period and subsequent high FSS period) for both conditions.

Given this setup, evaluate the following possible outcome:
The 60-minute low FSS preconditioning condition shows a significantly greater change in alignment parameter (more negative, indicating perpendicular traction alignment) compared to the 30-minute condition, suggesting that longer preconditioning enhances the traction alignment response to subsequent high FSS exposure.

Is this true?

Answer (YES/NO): NO